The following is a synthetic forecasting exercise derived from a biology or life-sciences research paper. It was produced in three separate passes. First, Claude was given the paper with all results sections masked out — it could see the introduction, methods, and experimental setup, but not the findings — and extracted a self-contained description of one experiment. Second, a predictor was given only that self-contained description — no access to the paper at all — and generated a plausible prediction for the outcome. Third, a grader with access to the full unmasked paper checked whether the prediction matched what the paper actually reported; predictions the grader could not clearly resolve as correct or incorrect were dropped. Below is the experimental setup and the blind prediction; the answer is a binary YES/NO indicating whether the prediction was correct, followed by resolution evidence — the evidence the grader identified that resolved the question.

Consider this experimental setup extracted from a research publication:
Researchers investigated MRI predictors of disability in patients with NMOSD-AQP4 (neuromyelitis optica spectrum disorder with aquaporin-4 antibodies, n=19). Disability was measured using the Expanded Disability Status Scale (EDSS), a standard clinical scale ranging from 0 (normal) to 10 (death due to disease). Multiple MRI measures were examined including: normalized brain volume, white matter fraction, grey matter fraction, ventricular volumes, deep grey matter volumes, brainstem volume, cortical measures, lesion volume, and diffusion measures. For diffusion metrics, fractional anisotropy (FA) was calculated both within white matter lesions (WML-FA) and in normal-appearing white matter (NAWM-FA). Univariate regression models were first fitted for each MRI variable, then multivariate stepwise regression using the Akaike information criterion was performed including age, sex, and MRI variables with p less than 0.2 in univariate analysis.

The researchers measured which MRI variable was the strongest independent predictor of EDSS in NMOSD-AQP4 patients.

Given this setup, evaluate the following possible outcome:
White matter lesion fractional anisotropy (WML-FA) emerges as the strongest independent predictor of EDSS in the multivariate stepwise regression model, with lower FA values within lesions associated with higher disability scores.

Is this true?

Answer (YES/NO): NO